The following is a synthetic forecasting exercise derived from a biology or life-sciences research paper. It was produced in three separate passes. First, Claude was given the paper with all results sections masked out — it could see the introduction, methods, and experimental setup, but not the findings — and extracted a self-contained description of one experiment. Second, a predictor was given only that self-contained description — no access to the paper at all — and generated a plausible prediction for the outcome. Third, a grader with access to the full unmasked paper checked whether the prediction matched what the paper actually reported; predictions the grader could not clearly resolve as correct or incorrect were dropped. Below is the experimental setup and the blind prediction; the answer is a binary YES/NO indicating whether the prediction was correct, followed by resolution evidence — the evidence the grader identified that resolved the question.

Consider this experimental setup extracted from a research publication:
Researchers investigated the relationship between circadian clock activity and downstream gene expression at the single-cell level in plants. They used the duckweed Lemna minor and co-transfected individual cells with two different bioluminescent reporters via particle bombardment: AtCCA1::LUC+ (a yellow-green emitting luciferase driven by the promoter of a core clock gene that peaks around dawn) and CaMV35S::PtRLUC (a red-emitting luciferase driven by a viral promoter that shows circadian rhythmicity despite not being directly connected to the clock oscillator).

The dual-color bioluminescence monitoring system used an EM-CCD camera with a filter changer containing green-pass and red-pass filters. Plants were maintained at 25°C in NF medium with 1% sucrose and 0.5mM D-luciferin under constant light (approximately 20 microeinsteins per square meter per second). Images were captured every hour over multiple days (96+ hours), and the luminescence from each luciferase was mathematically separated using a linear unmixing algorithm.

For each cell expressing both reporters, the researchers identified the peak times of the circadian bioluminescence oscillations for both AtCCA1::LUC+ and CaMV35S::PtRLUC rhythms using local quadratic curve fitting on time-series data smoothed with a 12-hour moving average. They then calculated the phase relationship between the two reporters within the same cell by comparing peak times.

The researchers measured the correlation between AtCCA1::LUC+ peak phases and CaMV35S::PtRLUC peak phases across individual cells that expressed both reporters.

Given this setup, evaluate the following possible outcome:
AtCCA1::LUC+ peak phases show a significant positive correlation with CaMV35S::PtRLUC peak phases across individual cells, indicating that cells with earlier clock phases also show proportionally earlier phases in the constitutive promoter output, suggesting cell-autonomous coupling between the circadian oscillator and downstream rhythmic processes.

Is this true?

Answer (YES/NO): NO